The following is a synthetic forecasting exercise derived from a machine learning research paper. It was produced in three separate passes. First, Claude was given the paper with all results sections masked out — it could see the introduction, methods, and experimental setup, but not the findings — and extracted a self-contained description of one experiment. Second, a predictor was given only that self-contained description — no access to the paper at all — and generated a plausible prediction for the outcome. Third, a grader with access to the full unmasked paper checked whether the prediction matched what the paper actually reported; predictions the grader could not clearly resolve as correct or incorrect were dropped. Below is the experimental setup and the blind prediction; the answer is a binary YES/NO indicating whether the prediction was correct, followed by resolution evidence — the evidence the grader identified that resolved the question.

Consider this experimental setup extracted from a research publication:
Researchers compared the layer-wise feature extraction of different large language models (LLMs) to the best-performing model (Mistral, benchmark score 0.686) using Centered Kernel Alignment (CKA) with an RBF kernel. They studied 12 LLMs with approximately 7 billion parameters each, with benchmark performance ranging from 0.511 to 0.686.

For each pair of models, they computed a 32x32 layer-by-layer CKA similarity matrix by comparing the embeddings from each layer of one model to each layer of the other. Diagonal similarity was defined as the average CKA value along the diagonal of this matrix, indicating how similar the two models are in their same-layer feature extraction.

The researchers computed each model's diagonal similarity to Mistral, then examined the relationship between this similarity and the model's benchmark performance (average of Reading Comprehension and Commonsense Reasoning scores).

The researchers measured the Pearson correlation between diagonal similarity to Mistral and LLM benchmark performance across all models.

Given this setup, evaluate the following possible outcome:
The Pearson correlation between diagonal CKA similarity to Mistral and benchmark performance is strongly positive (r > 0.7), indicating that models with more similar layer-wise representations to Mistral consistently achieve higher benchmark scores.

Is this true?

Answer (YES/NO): YES